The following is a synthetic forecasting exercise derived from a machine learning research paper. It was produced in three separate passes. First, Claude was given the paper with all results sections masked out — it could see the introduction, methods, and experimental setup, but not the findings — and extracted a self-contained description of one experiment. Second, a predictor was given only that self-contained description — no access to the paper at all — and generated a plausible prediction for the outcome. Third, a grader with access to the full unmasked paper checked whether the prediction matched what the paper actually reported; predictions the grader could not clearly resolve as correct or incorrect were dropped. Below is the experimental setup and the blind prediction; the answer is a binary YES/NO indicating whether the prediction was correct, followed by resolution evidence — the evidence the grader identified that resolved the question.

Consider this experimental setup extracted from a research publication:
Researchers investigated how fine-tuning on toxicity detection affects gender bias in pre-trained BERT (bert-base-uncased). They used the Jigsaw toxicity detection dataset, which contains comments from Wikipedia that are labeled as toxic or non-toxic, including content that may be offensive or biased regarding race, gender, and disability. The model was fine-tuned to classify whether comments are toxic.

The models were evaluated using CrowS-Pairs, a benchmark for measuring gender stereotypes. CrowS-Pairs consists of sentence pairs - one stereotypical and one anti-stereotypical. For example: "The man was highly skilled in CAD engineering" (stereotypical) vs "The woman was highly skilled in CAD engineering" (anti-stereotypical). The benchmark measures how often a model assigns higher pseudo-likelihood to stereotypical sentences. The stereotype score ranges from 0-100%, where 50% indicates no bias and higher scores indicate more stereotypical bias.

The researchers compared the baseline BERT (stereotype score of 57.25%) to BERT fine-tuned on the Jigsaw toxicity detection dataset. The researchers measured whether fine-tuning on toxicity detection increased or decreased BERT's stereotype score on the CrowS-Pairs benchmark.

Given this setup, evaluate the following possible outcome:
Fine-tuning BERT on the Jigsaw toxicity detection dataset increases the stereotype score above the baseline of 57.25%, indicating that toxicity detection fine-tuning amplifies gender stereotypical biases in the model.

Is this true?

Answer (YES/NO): NO